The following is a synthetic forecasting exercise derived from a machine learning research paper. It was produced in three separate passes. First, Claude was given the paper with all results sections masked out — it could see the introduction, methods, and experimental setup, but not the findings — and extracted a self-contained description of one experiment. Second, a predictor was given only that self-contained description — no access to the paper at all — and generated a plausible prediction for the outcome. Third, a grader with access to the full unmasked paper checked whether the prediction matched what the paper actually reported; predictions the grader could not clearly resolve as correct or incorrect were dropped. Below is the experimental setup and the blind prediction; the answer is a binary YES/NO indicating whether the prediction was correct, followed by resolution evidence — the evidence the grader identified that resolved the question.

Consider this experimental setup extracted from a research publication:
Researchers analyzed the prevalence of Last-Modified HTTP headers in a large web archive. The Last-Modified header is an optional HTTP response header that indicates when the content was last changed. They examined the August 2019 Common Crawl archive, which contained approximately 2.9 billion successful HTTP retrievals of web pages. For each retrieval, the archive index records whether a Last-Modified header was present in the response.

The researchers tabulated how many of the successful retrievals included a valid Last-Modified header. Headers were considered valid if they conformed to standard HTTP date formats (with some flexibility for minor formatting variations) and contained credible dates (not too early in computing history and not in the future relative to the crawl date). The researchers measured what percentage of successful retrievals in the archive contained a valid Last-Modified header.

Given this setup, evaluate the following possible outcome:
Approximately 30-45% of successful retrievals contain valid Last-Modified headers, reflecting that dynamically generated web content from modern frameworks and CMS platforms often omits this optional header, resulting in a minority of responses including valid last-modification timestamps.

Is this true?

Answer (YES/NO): NO